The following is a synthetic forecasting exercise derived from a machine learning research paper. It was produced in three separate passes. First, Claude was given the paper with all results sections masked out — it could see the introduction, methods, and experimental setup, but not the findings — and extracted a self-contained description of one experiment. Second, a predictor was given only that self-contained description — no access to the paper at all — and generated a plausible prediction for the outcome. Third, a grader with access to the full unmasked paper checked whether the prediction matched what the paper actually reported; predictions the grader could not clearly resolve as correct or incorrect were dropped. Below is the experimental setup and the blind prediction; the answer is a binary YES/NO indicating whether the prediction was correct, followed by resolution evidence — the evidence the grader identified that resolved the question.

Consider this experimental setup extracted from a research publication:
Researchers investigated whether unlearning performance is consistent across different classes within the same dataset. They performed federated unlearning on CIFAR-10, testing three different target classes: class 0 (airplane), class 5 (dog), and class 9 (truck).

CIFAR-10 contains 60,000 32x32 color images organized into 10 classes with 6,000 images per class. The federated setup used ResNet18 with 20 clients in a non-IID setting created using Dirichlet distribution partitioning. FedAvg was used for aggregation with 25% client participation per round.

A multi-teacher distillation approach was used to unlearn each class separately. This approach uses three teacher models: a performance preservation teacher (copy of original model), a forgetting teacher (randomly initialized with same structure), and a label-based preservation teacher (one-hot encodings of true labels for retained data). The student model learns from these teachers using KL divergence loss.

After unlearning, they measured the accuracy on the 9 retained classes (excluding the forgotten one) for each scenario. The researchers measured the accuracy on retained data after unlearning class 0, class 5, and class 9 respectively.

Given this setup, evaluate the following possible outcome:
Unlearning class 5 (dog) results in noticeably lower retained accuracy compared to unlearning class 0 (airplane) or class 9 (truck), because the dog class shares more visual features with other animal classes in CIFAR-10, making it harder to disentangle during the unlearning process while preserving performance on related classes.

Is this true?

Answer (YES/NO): NO